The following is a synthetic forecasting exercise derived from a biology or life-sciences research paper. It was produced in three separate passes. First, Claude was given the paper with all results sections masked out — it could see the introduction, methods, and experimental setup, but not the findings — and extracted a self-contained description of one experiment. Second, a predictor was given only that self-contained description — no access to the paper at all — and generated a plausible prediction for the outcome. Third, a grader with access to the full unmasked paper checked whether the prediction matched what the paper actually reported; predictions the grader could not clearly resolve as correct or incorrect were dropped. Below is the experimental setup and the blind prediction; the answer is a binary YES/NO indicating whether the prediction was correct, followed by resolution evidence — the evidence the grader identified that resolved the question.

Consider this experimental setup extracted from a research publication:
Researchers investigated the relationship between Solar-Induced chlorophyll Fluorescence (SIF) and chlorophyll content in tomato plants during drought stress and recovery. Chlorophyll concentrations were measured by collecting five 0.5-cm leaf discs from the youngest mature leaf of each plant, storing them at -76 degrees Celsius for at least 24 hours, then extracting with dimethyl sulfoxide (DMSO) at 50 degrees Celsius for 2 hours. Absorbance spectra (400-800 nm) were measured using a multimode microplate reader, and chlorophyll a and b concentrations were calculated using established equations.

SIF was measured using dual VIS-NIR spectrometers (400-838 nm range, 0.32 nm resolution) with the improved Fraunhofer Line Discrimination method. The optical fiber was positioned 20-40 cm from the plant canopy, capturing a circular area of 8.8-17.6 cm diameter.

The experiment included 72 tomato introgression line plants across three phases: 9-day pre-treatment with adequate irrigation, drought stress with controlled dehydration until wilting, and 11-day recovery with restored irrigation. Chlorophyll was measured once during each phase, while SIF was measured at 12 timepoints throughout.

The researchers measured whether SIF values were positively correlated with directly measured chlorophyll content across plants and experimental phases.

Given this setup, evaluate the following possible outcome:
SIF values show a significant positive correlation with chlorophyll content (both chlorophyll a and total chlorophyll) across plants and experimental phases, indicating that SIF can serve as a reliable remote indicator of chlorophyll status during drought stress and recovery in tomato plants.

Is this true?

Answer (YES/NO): NO